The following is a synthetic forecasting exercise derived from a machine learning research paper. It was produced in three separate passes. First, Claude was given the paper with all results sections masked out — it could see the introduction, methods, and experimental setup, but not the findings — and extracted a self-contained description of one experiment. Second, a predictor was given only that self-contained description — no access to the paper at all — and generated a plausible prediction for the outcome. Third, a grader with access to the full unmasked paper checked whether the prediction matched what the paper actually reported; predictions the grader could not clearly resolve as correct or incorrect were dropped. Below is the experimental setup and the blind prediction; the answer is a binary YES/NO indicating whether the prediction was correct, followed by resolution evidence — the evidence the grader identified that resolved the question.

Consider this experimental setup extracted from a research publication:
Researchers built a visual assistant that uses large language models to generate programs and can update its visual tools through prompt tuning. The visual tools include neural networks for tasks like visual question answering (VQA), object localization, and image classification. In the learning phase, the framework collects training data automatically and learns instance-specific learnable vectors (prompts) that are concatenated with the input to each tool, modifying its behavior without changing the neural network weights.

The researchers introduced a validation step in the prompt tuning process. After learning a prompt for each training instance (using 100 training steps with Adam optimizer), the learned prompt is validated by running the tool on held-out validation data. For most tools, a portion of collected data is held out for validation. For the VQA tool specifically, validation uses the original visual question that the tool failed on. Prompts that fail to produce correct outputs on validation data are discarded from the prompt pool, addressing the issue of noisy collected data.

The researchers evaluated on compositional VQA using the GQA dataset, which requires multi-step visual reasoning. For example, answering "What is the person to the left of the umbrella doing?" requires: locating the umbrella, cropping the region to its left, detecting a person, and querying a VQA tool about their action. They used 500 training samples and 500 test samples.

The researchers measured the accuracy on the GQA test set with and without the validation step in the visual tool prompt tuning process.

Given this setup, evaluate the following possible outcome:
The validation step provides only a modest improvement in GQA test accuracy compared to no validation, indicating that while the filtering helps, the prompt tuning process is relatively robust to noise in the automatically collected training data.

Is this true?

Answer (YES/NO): NO